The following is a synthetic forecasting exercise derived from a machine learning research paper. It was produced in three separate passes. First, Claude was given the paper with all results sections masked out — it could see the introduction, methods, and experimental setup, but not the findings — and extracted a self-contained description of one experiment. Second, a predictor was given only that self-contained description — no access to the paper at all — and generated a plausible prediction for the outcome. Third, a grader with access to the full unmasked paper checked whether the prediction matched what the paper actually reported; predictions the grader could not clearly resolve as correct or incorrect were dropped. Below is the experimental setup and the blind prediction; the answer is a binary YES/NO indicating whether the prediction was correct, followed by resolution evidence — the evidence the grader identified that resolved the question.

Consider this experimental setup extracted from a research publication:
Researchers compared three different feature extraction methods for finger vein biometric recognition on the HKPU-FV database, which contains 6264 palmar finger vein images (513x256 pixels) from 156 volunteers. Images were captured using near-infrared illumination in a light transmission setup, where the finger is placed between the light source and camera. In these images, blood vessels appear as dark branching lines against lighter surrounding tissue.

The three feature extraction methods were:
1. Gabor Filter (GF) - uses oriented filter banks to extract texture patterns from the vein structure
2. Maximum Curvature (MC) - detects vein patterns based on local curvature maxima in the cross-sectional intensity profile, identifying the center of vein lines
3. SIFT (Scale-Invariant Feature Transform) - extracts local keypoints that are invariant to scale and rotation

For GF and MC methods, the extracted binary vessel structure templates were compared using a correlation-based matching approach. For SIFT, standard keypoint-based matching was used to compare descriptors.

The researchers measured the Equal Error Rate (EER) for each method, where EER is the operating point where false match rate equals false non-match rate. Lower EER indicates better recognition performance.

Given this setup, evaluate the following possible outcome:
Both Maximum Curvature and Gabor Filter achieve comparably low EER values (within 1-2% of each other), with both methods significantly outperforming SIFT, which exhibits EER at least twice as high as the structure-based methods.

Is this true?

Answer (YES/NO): NO